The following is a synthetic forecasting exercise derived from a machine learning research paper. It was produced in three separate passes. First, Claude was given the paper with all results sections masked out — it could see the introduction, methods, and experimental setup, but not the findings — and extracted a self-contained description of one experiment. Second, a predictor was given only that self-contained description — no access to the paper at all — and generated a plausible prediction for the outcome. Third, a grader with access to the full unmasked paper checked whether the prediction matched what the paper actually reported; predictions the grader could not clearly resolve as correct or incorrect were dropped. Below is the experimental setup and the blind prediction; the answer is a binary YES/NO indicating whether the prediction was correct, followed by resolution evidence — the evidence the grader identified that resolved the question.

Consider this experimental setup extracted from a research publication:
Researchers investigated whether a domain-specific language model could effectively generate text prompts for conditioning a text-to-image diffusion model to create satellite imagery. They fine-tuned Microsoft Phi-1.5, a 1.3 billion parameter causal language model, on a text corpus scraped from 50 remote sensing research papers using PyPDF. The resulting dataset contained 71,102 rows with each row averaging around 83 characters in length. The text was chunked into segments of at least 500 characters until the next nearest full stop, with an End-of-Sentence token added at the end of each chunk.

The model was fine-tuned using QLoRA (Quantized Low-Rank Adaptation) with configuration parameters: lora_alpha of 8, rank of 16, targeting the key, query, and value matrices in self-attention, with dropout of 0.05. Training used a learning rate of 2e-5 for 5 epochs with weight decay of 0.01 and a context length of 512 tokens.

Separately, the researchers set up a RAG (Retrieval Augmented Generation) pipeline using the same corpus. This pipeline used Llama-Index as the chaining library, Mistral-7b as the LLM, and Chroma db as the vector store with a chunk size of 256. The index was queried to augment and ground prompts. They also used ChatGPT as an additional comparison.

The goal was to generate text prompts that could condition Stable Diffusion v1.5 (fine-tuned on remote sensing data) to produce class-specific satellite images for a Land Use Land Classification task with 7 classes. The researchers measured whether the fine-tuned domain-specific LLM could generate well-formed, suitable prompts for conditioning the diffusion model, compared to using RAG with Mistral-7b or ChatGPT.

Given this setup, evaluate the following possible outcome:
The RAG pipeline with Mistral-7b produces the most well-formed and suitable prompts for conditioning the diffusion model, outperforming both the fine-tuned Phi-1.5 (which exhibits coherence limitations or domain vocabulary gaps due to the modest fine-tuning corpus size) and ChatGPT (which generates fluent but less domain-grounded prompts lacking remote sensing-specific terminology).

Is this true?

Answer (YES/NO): NO